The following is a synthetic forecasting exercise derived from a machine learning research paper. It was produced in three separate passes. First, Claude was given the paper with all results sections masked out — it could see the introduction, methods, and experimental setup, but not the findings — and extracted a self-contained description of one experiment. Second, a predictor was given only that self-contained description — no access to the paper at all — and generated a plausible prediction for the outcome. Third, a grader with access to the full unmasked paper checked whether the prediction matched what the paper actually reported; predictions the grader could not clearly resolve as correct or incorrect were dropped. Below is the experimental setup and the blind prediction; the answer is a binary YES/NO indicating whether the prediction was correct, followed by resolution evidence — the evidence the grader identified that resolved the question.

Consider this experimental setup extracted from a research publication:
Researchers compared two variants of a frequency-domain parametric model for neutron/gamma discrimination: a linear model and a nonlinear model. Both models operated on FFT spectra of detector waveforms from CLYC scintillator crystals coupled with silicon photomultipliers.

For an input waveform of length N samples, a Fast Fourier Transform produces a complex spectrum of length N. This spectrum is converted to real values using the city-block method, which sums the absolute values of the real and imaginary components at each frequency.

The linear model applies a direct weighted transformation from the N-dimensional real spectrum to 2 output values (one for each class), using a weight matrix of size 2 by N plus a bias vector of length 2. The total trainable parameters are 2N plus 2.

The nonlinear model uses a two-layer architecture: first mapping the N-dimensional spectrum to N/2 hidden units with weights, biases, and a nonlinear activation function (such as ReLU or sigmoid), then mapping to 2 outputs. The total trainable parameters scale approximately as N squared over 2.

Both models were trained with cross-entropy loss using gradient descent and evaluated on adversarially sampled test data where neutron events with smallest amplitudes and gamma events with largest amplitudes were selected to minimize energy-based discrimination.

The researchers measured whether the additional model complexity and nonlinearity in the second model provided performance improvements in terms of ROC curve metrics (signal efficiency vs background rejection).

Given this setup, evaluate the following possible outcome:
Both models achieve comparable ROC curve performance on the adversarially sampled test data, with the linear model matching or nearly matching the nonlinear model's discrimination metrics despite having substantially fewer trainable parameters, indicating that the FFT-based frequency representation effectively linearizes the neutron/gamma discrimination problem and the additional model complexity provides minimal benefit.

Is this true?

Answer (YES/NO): NO